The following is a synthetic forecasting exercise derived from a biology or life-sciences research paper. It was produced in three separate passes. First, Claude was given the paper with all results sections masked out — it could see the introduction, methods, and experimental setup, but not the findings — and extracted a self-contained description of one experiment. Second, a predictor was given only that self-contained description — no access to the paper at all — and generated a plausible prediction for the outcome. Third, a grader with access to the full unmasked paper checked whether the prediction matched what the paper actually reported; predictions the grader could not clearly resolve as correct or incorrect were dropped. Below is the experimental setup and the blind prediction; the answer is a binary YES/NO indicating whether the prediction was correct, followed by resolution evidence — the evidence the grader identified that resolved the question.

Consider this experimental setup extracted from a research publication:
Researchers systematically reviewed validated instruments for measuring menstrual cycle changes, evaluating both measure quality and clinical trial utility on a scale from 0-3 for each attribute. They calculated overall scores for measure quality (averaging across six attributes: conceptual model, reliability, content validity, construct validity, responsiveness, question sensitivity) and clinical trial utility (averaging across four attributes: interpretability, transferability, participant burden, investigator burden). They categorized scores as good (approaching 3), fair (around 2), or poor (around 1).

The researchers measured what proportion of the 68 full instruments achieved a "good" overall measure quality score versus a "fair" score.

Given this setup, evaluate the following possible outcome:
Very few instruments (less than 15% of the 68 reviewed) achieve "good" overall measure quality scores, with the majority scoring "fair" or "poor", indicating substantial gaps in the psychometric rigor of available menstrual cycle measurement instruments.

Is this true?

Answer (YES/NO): NO